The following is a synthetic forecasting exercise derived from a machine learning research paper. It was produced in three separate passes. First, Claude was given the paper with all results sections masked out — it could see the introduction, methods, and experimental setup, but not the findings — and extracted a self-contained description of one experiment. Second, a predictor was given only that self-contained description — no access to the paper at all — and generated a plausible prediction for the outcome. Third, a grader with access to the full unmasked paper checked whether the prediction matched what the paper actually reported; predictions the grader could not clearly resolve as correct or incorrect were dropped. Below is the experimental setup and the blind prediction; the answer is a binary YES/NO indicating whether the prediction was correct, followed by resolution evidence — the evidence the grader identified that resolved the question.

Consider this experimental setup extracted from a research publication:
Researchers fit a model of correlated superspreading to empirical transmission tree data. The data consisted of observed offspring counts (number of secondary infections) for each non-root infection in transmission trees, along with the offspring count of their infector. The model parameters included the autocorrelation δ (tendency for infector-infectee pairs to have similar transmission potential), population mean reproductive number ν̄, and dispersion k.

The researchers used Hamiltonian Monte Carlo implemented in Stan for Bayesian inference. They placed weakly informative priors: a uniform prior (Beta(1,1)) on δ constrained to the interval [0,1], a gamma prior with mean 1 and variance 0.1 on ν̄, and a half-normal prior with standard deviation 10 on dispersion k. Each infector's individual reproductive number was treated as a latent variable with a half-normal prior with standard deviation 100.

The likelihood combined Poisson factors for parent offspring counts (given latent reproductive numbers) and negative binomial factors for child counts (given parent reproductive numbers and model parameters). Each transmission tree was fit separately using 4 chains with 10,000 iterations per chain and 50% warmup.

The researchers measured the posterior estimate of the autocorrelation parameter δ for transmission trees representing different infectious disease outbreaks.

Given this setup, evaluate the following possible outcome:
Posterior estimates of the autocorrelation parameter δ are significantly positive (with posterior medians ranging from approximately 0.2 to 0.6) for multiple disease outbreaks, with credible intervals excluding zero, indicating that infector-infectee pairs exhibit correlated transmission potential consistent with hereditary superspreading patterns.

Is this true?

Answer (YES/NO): NO